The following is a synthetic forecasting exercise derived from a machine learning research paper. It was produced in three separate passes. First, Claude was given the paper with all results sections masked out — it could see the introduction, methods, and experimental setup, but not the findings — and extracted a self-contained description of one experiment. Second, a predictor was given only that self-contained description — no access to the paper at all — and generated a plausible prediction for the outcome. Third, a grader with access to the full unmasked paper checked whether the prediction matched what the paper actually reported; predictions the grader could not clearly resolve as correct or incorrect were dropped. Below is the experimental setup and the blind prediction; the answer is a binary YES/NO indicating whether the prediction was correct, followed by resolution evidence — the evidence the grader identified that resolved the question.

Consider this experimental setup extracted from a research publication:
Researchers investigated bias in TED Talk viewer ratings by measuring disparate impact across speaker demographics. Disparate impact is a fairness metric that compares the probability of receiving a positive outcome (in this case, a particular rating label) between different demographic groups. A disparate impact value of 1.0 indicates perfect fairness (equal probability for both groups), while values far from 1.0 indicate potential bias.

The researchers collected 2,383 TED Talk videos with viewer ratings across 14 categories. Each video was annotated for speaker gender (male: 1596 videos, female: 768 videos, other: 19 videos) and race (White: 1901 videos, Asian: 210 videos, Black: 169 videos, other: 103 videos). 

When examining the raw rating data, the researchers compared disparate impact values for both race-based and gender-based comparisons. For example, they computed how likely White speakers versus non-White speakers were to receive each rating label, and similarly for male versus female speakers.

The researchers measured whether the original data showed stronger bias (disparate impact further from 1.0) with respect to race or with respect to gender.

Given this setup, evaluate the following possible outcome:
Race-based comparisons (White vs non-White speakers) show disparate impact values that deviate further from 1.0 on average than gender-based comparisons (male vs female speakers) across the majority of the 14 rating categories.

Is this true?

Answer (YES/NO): YES